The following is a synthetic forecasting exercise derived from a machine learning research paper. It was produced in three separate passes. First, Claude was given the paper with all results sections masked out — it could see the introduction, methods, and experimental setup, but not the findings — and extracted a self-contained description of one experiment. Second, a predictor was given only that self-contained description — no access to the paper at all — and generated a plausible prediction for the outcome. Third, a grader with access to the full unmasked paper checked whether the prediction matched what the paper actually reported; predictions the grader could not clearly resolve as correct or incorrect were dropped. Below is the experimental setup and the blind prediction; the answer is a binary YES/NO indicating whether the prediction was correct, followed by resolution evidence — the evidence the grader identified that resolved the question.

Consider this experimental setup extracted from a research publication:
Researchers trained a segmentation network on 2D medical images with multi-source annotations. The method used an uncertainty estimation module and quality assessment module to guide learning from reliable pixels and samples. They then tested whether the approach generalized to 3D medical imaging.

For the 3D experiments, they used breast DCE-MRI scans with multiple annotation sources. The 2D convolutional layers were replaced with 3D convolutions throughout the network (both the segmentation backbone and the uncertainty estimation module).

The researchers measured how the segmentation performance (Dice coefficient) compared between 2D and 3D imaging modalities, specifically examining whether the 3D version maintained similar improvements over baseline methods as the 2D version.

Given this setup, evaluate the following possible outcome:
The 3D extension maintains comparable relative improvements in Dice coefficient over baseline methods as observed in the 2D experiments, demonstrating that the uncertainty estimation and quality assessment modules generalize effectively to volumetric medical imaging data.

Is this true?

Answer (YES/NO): NO